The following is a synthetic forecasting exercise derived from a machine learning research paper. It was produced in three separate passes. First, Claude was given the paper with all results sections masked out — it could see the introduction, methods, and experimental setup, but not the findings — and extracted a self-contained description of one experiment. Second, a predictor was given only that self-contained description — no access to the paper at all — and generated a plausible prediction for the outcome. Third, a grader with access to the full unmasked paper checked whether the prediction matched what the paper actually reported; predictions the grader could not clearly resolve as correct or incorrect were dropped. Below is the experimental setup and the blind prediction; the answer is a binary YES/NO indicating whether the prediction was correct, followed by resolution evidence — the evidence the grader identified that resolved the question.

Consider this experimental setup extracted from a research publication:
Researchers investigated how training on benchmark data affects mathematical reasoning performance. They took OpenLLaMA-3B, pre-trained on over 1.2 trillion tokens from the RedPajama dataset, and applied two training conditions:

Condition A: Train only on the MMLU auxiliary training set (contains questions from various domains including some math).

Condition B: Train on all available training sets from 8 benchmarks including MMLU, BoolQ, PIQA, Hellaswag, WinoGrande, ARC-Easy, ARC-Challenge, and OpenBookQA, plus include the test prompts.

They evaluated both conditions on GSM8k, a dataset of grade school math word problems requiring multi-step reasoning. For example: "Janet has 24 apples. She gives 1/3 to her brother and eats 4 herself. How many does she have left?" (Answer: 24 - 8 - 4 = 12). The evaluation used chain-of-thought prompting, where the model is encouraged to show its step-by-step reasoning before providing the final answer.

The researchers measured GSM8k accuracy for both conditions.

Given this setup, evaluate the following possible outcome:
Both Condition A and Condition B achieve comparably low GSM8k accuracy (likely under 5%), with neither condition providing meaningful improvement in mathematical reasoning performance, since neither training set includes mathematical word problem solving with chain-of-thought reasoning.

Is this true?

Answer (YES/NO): NO